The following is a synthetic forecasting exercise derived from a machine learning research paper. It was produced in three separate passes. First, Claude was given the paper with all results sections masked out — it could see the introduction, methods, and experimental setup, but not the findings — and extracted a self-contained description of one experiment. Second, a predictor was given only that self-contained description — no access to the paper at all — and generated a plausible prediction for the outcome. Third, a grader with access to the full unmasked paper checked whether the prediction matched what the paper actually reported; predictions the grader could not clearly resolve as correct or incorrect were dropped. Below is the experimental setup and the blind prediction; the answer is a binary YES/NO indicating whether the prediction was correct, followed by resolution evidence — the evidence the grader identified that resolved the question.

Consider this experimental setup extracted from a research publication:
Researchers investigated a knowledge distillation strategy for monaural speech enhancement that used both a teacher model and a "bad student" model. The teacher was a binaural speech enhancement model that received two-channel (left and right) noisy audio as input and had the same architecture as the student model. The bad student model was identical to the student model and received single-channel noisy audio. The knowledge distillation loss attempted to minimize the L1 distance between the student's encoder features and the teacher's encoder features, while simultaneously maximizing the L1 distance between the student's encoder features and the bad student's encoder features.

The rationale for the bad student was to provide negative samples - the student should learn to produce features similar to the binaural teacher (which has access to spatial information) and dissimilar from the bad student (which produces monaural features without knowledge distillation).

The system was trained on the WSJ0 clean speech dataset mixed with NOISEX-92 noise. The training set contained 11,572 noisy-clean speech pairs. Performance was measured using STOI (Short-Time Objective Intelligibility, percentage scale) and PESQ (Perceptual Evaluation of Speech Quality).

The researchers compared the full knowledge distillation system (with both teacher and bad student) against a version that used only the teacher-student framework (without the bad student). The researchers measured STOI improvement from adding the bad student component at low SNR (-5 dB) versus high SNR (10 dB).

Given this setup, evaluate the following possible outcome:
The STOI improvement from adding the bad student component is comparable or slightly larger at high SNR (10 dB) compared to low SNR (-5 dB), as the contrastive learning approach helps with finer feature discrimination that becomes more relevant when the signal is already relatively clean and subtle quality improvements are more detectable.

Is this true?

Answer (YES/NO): NO